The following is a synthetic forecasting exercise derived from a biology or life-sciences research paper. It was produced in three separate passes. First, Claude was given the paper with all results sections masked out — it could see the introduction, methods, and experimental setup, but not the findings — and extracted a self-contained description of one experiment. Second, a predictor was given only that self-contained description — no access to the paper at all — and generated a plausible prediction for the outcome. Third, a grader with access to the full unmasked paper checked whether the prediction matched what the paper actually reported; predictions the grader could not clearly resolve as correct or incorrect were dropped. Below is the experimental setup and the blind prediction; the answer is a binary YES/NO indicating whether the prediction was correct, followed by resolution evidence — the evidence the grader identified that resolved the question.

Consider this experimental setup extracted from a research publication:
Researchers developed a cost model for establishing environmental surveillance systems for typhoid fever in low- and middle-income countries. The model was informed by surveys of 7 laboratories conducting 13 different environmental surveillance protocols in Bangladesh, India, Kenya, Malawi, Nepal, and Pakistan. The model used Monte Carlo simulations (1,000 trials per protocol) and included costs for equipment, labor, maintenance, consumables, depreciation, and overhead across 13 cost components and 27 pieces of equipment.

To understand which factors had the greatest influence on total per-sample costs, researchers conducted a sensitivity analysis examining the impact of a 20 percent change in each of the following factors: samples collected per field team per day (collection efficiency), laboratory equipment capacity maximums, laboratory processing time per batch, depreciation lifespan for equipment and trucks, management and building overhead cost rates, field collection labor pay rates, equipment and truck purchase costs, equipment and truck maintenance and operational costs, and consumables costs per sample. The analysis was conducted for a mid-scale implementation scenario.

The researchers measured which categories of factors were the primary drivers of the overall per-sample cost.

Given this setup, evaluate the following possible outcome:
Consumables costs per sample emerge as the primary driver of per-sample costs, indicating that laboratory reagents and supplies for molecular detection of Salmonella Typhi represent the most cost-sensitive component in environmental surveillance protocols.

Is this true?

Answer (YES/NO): NO